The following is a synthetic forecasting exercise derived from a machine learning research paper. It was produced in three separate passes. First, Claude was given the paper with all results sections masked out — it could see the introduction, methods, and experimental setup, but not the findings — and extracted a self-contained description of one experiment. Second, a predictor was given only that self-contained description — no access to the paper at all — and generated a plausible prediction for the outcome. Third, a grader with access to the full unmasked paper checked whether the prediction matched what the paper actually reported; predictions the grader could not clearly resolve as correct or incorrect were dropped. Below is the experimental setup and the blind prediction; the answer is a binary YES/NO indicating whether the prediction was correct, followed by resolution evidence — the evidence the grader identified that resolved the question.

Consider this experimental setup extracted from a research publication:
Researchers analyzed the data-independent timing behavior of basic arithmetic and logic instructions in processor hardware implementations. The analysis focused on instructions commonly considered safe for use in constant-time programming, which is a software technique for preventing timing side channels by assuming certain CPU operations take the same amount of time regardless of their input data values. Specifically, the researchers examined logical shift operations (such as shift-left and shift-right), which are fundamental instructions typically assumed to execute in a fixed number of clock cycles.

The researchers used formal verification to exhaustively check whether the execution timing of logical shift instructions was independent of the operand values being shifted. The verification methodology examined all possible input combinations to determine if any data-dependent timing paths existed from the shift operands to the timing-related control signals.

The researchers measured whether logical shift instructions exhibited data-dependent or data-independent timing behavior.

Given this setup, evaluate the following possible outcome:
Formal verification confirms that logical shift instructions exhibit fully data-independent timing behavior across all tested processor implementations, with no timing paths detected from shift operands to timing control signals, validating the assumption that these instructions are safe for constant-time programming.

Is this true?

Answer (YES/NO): NO